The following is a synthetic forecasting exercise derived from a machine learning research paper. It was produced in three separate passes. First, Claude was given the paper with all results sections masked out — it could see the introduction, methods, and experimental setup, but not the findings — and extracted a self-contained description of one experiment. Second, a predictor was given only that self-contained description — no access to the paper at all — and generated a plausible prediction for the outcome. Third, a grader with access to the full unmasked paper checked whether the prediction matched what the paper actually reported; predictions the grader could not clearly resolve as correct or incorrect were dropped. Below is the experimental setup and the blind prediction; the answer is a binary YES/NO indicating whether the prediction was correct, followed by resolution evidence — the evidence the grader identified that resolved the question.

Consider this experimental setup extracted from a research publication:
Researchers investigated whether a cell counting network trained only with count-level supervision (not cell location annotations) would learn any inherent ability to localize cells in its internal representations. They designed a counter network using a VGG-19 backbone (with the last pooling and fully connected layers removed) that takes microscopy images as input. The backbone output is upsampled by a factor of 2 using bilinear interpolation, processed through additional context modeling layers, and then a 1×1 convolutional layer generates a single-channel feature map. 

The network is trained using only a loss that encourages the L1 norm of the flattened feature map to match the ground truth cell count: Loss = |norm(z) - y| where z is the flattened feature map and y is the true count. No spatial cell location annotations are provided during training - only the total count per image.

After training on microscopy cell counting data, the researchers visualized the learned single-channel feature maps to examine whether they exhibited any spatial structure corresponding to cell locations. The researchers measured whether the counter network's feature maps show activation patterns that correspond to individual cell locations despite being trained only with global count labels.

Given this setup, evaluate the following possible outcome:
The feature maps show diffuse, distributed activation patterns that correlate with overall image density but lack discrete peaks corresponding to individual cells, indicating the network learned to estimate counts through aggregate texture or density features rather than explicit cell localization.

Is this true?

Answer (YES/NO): NO